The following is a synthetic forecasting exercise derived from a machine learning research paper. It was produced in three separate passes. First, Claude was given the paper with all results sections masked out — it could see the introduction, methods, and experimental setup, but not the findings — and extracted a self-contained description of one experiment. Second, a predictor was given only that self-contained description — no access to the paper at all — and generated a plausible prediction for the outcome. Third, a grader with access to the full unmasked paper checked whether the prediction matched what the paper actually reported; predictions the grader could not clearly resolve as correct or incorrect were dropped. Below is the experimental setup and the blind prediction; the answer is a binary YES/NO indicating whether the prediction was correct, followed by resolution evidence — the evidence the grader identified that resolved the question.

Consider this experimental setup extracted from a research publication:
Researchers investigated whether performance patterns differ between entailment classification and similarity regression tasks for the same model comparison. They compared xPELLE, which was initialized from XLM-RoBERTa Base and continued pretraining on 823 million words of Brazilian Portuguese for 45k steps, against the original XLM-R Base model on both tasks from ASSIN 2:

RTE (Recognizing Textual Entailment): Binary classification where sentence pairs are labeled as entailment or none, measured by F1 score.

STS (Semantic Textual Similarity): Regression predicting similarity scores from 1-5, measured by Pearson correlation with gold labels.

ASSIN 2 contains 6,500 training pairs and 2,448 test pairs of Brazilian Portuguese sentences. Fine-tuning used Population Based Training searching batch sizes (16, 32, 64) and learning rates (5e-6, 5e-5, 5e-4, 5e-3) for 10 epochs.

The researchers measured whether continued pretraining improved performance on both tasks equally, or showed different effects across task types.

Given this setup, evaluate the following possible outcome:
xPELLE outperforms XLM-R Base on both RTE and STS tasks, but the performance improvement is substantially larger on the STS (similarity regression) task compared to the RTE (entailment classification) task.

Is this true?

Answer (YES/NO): NO